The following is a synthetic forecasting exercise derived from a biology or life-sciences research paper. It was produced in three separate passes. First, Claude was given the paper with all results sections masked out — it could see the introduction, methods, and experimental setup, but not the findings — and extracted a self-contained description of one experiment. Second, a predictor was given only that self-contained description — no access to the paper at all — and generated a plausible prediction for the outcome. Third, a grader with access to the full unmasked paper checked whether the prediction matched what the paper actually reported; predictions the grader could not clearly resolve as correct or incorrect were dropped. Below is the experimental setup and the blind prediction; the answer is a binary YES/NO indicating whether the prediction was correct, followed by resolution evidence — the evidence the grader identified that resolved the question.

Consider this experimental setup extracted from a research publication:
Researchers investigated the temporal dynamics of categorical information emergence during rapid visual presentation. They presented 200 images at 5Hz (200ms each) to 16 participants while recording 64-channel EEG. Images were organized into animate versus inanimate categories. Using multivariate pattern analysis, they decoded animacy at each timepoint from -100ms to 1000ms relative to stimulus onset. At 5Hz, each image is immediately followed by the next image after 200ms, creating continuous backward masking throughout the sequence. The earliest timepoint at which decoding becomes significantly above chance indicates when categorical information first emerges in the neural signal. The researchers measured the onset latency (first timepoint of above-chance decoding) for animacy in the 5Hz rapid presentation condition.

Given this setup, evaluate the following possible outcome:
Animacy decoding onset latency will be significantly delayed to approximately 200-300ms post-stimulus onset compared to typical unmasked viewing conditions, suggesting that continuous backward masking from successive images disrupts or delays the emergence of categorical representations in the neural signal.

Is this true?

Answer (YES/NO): NO